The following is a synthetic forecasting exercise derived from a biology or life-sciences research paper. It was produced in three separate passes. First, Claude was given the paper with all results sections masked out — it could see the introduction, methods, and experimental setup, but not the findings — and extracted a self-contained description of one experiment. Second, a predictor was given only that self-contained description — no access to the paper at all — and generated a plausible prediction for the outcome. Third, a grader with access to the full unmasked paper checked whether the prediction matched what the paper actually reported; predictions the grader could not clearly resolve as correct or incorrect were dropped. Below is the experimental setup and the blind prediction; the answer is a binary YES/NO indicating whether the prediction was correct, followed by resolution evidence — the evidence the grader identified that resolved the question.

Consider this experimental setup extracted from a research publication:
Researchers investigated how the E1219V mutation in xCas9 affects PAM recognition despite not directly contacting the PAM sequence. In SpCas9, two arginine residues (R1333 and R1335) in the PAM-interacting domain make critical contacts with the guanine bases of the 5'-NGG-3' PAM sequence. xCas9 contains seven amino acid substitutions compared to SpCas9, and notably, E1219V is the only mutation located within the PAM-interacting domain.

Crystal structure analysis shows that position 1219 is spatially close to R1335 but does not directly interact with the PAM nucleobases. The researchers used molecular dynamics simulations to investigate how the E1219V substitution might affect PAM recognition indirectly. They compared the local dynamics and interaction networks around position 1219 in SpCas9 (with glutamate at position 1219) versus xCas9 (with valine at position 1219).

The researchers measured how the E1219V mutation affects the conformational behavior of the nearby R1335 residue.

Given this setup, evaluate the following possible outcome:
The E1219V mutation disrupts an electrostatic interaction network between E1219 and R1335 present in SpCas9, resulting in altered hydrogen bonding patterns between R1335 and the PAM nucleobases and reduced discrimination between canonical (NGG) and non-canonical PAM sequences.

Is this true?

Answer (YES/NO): YES